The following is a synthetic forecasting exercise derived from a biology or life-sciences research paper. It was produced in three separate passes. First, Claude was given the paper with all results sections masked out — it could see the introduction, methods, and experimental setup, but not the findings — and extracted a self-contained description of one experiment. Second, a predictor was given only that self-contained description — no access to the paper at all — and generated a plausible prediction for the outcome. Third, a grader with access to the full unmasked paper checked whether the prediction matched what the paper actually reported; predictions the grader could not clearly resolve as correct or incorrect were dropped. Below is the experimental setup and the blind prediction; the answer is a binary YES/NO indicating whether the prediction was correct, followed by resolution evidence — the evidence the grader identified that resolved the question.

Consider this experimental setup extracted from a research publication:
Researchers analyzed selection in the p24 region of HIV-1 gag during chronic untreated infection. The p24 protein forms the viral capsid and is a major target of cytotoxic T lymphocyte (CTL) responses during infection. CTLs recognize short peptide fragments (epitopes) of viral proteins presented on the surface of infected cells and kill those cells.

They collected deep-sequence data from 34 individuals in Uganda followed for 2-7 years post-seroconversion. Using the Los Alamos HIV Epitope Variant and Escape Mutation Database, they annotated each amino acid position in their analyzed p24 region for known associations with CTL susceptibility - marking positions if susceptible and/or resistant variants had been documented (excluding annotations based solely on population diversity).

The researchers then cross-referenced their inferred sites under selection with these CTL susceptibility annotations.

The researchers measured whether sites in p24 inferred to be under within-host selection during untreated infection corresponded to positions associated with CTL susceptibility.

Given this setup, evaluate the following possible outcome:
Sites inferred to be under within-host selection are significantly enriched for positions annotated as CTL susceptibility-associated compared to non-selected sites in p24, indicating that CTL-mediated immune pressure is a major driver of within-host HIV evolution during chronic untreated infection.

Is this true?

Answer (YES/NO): YES